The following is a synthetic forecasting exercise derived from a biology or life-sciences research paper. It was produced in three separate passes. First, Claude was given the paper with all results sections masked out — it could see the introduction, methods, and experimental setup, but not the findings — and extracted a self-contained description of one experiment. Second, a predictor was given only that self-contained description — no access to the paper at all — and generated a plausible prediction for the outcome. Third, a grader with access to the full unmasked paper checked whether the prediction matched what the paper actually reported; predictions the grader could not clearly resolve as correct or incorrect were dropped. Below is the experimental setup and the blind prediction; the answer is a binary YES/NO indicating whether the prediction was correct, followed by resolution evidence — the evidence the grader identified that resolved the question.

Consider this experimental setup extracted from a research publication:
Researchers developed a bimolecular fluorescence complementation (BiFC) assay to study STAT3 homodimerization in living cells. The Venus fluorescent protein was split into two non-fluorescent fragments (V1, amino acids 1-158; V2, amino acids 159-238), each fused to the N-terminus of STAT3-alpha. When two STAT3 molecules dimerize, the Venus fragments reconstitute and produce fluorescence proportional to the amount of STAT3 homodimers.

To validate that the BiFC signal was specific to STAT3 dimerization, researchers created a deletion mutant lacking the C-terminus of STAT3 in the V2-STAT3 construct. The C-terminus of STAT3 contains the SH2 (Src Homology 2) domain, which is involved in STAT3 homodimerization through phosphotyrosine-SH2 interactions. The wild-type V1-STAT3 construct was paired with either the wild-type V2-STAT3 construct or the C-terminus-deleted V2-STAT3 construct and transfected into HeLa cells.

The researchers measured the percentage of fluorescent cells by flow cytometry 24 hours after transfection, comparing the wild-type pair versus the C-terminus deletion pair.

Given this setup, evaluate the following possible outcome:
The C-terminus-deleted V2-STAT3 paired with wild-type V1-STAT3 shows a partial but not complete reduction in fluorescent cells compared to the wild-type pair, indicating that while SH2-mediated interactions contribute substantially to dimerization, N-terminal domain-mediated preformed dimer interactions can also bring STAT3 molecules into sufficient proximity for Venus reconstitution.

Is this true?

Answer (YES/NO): YES